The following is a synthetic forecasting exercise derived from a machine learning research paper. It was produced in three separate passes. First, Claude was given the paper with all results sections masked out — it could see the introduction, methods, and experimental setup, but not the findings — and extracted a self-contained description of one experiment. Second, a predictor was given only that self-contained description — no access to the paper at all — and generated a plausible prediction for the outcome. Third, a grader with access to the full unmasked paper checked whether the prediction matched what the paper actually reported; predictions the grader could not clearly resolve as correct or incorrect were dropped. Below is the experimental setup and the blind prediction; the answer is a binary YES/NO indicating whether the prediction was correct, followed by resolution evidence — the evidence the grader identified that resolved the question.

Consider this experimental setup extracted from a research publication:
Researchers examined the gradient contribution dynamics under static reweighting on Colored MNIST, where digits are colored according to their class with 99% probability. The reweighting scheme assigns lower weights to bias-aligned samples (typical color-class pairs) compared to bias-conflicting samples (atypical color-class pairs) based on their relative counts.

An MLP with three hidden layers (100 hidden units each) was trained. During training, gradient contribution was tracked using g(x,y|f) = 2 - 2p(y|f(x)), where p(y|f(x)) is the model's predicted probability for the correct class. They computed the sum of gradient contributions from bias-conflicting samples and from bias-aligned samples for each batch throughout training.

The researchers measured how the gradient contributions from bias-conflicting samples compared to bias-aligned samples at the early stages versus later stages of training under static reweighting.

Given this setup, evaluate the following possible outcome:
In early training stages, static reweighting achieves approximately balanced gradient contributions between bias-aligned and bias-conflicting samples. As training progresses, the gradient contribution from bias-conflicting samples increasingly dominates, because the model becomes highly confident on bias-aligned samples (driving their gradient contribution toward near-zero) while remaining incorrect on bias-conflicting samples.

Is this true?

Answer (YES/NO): NO